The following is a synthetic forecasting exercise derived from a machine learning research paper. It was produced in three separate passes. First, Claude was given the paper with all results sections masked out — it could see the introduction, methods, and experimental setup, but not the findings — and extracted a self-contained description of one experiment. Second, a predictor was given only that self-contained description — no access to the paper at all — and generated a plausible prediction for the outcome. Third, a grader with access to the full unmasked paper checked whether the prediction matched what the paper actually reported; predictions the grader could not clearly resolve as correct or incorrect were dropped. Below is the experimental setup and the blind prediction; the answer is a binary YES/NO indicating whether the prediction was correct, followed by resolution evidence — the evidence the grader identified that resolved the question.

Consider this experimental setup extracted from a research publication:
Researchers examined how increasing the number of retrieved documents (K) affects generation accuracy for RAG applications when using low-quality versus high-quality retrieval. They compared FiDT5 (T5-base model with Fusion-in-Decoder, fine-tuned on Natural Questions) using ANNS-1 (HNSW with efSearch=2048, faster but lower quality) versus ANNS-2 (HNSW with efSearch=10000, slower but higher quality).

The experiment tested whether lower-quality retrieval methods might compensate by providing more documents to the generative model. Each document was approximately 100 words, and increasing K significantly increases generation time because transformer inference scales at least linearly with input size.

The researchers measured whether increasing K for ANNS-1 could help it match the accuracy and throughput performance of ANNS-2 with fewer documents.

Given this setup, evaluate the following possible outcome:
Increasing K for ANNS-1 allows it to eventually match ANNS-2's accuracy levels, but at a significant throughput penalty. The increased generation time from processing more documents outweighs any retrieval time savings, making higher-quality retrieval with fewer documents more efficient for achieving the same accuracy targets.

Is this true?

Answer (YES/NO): NO